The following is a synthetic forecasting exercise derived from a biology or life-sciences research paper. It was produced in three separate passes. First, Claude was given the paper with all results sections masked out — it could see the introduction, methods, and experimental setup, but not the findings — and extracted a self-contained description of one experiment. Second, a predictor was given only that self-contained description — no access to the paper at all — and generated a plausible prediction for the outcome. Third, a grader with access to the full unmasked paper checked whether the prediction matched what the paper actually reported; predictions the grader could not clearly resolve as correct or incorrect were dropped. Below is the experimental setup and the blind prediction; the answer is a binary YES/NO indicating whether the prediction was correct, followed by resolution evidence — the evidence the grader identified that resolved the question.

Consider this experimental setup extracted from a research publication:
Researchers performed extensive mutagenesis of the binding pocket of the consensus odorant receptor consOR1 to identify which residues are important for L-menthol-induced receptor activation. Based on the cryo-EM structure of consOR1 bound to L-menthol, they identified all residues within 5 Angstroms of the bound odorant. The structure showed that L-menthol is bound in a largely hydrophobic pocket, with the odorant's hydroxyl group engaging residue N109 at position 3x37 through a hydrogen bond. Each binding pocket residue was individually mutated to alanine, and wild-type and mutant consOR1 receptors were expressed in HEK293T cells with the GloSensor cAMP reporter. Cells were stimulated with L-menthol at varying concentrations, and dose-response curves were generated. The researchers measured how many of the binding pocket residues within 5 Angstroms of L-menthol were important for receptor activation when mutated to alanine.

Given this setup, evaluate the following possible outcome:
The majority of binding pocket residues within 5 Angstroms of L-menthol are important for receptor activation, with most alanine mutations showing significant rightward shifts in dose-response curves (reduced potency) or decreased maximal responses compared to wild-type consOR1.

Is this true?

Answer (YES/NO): YES